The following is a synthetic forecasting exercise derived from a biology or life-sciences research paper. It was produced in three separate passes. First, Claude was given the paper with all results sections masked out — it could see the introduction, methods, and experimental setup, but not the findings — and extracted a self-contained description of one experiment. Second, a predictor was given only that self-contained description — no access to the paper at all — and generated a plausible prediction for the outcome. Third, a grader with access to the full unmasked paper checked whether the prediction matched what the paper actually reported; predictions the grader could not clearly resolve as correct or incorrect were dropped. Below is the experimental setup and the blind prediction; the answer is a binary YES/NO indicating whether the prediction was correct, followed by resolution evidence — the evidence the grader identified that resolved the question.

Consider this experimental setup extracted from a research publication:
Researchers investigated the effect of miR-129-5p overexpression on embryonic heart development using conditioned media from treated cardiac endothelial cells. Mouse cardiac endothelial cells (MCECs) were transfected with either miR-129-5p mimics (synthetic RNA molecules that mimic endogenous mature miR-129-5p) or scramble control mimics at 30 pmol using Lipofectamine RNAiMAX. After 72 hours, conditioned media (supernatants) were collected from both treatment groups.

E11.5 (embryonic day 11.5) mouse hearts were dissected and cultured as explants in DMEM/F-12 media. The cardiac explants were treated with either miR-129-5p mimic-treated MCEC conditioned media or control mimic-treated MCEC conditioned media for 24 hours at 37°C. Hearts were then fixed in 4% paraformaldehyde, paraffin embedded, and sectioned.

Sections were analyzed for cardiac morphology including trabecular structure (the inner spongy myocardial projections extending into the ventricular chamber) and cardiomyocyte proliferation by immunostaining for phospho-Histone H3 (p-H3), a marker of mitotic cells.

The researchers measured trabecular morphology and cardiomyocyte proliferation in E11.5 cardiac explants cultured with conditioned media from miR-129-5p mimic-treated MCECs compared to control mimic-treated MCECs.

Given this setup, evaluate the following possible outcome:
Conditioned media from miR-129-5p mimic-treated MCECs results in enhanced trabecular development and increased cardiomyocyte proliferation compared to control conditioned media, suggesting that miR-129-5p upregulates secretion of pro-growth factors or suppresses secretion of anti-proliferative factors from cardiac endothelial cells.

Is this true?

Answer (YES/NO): NO